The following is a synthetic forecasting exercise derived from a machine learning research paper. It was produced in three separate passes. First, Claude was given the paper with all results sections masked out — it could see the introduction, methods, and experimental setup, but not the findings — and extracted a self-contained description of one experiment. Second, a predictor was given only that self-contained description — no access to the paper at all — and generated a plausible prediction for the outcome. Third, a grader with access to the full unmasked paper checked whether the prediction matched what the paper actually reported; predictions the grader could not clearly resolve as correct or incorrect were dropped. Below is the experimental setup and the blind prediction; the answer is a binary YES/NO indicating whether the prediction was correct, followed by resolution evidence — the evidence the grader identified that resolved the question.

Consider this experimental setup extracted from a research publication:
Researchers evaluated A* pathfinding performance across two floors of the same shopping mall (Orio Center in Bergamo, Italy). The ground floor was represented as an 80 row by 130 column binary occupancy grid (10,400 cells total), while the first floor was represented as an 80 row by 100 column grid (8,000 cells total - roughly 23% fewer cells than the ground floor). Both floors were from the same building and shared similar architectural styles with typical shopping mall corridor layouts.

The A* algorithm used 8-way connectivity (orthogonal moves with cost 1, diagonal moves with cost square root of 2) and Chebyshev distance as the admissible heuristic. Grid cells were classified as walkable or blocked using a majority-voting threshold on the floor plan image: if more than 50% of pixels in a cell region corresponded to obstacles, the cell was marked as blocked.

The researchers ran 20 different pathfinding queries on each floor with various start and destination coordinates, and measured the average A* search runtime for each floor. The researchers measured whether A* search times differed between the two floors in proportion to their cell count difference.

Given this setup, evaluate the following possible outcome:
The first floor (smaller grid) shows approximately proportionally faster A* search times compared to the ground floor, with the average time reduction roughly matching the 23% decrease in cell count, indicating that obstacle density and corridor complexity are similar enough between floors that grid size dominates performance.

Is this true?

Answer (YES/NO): NO